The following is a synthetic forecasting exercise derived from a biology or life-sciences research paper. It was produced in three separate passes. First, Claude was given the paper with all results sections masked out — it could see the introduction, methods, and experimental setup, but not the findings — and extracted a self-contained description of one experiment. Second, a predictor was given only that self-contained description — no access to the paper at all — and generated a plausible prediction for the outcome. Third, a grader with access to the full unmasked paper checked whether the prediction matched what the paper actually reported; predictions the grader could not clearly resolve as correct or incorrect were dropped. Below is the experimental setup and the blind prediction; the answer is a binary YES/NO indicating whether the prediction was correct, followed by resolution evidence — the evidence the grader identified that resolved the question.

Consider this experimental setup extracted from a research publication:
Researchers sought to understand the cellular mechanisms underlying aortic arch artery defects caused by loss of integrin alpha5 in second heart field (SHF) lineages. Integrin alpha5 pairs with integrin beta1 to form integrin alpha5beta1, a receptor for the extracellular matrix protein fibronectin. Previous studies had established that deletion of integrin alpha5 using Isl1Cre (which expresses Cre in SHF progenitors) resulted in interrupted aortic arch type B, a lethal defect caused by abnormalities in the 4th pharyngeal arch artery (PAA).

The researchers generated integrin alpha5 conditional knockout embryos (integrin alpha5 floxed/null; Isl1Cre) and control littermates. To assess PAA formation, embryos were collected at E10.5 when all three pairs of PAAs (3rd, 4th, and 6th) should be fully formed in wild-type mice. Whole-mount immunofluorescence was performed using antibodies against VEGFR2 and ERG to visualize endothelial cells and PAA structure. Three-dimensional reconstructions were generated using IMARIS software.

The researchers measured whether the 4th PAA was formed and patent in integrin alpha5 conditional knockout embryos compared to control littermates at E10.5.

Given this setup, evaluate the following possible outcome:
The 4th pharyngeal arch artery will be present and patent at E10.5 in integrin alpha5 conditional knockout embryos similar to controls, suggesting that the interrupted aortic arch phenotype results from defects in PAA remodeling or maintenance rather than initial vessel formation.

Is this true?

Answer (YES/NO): NO